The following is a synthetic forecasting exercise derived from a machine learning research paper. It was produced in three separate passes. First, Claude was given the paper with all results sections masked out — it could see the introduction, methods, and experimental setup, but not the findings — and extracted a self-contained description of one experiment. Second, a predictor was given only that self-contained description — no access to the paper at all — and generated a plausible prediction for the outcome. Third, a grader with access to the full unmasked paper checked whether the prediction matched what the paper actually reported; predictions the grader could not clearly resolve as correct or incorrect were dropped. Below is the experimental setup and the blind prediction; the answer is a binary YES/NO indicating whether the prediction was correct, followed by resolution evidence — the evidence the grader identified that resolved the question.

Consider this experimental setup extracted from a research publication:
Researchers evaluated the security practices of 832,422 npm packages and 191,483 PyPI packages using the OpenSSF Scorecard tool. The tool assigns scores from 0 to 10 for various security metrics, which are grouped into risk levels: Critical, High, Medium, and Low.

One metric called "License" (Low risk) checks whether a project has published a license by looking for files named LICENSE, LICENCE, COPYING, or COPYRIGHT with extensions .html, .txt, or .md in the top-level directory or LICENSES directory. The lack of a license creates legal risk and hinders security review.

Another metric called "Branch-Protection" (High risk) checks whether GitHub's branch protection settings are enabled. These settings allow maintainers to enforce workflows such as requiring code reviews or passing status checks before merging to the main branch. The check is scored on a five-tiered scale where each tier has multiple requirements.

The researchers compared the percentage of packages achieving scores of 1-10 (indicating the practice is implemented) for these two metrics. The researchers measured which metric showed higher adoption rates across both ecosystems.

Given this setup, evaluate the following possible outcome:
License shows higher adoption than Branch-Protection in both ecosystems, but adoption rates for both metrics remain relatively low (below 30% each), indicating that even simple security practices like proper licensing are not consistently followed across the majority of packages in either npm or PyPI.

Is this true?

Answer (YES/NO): NO